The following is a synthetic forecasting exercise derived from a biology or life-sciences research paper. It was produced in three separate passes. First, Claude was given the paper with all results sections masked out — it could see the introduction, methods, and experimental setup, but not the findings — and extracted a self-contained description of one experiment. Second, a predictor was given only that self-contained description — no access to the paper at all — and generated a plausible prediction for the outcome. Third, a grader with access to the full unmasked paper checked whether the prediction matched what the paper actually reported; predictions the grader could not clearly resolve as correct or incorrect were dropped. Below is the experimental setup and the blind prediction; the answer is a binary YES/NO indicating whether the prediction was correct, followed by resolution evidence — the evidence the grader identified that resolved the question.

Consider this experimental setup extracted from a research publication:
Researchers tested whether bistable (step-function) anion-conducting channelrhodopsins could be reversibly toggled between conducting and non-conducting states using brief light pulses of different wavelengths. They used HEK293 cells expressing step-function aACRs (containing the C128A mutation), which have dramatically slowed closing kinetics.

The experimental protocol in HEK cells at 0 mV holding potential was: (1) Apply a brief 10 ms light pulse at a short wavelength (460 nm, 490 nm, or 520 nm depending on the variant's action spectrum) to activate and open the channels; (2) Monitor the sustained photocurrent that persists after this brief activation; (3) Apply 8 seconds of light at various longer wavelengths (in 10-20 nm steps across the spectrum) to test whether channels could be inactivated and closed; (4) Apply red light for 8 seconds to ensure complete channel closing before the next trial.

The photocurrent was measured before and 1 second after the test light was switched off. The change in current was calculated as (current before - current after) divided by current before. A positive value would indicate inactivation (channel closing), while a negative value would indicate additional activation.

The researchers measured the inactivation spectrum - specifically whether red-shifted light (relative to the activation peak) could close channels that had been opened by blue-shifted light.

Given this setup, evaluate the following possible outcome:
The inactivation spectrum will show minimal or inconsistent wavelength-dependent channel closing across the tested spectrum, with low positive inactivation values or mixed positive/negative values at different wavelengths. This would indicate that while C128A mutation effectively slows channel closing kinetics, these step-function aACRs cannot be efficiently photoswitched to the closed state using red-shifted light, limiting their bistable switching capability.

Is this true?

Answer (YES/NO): NO